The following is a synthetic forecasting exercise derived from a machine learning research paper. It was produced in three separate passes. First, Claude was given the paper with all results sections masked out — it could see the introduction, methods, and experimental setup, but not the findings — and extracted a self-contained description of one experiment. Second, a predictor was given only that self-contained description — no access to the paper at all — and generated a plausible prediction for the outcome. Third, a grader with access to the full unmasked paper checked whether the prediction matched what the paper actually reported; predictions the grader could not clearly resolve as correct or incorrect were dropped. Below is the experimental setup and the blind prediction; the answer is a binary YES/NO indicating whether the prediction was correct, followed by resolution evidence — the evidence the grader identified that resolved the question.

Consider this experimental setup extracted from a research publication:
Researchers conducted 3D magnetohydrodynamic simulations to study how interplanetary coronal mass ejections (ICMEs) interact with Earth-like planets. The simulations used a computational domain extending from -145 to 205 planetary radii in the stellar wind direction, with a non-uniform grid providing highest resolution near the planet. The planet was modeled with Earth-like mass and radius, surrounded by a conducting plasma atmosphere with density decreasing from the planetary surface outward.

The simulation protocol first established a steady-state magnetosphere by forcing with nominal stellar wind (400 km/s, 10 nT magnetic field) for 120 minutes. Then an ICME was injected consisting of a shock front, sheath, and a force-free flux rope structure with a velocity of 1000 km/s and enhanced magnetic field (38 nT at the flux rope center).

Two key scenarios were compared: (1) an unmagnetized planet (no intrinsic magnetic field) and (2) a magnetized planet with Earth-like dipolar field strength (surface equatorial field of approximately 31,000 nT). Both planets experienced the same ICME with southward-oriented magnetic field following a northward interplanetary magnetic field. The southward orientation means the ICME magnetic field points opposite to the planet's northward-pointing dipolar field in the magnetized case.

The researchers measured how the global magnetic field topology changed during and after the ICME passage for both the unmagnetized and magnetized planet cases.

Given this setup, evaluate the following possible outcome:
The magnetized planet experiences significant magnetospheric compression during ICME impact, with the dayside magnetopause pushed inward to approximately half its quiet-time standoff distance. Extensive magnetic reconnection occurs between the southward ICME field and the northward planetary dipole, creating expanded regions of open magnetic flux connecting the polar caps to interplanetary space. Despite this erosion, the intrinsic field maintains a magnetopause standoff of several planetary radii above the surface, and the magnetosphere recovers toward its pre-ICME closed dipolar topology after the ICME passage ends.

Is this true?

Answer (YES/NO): NO